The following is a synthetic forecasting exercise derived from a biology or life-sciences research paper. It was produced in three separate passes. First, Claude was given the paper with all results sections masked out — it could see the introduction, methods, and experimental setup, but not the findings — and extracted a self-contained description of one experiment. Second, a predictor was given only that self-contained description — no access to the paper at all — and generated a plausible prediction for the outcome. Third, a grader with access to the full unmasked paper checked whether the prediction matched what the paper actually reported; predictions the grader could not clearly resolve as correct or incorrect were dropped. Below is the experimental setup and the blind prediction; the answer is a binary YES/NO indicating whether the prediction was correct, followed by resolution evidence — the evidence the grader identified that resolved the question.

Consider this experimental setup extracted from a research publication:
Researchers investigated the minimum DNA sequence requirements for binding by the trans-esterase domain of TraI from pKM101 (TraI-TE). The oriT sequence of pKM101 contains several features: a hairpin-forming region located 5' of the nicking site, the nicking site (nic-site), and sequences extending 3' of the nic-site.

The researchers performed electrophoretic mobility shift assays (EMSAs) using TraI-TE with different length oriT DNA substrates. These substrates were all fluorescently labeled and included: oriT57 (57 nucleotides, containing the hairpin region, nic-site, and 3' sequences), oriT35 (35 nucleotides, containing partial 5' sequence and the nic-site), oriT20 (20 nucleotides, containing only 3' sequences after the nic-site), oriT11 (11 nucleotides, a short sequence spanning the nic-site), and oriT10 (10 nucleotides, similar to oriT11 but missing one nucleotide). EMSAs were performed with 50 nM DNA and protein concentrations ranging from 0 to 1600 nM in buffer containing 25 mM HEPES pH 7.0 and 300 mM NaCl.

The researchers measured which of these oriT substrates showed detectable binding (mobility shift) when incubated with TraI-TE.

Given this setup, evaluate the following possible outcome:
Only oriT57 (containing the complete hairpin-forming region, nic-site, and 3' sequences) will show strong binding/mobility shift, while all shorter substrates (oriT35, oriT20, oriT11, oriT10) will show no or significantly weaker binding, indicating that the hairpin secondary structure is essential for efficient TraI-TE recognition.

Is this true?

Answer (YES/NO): NO